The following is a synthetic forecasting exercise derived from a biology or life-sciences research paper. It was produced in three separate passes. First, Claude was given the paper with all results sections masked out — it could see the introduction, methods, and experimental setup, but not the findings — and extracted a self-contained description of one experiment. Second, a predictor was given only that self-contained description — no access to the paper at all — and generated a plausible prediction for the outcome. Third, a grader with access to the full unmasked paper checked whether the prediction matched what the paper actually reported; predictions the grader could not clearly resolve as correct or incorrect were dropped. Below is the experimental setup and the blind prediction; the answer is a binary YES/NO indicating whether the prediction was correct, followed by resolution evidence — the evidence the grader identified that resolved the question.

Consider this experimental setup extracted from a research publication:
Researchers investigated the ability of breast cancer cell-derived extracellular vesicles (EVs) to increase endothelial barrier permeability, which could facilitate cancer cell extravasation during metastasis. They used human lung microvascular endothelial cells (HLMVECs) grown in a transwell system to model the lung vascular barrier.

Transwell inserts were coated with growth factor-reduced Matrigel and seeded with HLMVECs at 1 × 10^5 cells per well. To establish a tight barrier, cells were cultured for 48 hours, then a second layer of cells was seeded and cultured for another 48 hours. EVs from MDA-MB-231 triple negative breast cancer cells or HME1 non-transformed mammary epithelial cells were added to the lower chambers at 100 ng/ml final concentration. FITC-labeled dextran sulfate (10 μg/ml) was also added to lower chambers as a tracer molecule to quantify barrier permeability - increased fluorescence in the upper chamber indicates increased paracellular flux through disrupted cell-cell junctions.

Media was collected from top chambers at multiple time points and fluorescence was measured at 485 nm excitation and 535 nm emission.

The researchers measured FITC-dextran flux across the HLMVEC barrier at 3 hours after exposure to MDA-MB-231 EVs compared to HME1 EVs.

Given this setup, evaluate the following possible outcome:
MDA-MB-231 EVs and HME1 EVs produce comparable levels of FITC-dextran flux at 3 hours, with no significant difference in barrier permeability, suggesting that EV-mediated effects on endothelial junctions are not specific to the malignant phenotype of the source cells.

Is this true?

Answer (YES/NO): NO